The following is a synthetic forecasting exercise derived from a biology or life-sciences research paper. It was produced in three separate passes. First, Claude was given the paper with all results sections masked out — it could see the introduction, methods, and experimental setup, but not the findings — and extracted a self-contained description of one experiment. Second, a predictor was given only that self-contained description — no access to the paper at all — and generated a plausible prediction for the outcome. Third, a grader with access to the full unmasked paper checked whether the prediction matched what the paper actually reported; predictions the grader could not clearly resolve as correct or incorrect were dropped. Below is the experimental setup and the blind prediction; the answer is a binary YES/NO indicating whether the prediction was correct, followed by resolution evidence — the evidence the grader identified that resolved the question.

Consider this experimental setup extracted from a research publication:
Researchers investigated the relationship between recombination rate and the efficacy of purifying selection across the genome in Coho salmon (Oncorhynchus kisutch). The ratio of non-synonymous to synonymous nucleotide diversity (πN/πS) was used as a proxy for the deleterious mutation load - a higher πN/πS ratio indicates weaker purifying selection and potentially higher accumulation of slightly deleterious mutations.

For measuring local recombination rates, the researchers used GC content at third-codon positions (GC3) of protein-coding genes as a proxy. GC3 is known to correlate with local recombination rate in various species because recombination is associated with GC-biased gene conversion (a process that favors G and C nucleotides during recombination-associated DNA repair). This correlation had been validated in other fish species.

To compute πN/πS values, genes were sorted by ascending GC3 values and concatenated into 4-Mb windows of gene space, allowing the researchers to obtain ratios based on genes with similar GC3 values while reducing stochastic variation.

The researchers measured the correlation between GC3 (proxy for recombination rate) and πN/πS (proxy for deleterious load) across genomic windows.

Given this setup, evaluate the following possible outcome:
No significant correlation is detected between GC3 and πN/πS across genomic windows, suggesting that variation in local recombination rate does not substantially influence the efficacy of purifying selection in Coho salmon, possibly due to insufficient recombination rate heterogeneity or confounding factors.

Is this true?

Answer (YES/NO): NO